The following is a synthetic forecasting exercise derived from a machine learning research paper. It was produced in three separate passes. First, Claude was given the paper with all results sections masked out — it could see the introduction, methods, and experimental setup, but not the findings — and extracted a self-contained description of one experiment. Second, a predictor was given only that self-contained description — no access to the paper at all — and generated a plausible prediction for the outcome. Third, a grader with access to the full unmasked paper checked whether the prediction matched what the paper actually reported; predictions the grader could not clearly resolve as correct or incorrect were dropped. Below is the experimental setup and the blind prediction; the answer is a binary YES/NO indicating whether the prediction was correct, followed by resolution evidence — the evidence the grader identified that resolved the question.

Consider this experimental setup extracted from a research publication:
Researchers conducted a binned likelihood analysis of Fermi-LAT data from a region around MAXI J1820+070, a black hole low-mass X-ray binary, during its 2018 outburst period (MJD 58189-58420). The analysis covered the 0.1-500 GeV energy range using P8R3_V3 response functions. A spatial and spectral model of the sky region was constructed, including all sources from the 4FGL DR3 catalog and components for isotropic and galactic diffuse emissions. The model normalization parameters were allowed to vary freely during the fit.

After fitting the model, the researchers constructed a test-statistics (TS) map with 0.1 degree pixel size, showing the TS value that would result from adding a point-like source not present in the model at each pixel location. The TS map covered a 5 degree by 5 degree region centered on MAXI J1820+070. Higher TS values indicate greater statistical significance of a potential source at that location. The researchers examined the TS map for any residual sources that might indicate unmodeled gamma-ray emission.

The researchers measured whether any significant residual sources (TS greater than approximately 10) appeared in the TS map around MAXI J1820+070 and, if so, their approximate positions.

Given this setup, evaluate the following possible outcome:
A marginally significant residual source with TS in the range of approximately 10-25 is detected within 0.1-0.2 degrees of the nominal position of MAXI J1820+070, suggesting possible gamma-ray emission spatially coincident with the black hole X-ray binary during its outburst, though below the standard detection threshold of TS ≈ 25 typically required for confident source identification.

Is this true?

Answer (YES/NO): NO